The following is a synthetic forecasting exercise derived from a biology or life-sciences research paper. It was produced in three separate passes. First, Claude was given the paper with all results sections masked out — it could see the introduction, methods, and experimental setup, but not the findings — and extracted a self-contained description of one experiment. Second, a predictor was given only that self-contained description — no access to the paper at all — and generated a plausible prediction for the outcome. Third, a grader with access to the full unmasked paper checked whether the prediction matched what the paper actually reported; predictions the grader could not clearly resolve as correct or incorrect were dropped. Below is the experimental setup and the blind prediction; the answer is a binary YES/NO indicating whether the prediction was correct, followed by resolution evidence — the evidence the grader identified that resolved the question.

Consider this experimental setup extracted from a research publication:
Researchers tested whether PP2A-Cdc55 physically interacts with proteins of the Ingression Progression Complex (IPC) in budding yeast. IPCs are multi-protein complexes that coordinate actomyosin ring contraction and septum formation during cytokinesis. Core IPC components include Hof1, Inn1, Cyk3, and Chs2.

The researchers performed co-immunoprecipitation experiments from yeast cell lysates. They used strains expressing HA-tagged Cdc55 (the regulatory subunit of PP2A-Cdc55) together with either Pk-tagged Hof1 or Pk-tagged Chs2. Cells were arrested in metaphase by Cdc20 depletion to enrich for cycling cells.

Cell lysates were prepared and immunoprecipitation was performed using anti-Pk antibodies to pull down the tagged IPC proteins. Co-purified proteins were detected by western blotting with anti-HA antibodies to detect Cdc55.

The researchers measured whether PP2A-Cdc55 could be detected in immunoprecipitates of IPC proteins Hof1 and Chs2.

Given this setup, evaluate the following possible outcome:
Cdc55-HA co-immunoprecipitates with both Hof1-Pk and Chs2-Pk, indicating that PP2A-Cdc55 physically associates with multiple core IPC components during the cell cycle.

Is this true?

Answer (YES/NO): YES